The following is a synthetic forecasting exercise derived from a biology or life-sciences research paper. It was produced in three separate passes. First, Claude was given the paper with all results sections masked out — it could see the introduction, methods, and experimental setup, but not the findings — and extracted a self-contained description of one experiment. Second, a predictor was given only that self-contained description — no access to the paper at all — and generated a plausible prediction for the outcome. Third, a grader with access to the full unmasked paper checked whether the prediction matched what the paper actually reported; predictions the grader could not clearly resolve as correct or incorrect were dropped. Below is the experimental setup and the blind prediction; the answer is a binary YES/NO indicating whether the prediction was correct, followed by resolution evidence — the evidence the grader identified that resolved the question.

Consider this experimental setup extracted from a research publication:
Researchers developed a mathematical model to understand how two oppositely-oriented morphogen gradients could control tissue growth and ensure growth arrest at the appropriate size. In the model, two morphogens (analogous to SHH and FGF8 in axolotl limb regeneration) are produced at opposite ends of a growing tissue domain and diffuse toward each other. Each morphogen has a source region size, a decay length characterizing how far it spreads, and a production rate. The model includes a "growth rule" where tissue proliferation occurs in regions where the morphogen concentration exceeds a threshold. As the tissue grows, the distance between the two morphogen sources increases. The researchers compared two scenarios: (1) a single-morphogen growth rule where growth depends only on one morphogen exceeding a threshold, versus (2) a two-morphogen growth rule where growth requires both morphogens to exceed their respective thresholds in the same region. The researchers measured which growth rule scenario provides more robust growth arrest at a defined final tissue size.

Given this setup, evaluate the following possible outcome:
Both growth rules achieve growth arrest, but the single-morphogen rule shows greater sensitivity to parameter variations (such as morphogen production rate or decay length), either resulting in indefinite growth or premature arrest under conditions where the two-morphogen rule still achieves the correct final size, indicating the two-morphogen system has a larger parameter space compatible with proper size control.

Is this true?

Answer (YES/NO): NO